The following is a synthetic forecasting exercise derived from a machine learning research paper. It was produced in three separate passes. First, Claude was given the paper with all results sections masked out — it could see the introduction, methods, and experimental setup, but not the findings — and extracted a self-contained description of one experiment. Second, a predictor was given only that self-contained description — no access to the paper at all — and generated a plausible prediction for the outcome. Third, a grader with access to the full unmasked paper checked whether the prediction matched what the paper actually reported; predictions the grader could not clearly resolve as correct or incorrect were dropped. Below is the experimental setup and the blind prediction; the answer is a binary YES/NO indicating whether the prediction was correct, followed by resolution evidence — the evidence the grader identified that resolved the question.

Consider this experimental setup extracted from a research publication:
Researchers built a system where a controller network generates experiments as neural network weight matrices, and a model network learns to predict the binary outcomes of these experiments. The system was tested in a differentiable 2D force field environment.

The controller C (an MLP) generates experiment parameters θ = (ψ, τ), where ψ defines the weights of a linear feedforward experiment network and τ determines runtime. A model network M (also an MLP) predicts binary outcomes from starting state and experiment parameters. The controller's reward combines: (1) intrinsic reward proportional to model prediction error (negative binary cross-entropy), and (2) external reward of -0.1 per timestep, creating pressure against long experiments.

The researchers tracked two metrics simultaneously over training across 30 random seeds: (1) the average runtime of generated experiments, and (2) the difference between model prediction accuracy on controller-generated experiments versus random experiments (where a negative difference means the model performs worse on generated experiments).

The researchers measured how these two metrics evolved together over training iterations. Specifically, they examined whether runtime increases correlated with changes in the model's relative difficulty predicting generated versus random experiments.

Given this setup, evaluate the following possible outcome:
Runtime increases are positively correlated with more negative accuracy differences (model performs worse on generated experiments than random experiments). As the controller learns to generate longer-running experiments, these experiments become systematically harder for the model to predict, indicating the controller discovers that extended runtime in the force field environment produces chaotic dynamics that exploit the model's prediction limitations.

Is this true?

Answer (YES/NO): NO